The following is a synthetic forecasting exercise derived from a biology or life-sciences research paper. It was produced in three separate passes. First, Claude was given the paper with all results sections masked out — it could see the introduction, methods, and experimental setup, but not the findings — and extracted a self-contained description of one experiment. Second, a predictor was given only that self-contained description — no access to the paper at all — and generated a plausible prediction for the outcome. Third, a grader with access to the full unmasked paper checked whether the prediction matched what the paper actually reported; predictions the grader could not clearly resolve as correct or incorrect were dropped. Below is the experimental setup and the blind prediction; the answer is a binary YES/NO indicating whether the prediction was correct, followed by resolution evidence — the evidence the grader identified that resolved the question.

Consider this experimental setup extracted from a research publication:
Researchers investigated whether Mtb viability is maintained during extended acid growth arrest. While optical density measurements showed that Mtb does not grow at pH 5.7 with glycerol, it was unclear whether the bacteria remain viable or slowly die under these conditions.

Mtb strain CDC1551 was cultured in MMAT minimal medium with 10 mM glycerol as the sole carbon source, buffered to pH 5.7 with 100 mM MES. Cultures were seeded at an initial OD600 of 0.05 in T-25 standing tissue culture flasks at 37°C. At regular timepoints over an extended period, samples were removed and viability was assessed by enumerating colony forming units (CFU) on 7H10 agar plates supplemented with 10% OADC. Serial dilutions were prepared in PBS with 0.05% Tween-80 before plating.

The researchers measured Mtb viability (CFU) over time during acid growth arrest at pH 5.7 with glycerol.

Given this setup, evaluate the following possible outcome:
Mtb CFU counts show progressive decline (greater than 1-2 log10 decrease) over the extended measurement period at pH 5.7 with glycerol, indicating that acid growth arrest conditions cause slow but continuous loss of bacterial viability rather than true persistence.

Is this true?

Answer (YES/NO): NO